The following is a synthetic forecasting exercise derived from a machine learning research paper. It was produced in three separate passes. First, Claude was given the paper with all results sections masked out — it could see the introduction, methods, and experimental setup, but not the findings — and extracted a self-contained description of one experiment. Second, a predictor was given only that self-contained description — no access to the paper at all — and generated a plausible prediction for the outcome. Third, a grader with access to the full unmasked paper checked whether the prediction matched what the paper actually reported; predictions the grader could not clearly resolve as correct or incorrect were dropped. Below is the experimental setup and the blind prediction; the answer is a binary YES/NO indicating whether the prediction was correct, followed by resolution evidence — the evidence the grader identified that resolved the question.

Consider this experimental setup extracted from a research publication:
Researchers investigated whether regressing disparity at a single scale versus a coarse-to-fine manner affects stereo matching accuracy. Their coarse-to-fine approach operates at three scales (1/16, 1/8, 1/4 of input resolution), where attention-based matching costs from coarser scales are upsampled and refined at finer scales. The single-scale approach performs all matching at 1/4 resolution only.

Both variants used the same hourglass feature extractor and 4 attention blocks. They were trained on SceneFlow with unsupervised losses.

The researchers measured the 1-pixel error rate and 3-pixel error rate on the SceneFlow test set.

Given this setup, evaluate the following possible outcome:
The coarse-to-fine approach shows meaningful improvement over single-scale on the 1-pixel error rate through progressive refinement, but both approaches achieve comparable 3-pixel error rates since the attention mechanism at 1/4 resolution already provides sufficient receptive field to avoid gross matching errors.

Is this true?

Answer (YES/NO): NO